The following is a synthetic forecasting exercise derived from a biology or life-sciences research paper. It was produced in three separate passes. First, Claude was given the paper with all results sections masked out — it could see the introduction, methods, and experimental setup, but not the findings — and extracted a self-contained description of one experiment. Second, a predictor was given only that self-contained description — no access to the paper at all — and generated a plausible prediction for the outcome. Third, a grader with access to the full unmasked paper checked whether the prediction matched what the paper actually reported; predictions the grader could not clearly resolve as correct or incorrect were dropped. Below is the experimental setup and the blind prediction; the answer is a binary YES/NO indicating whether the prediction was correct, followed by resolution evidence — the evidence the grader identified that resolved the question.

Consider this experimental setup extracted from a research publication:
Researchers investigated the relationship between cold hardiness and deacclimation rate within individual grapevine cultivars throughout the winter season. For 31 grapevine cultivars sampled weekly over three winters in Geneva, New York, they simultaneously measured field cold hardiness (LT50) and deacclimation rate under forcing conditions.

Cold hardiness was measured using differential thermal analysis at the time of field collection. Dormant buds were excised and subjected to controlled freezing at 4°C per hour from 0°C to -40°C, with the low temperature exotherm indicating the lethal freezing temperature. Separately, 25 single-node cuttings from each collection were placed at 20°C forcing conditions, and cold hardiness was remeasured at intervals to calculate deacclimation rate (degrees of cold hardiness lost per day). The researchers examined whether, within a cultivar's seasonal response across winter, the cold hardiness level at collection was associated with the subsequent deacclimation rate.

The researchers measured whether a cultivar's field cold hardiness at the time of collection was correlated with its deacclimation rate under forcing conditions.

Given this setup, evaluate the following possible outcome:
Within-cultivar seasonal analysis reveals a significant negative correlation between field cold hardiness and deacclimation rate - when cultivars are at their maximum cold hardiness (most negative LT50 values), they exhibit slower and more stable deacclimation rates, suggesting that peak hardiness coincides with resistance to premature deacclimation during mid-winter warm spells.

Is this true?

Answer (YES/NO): NO